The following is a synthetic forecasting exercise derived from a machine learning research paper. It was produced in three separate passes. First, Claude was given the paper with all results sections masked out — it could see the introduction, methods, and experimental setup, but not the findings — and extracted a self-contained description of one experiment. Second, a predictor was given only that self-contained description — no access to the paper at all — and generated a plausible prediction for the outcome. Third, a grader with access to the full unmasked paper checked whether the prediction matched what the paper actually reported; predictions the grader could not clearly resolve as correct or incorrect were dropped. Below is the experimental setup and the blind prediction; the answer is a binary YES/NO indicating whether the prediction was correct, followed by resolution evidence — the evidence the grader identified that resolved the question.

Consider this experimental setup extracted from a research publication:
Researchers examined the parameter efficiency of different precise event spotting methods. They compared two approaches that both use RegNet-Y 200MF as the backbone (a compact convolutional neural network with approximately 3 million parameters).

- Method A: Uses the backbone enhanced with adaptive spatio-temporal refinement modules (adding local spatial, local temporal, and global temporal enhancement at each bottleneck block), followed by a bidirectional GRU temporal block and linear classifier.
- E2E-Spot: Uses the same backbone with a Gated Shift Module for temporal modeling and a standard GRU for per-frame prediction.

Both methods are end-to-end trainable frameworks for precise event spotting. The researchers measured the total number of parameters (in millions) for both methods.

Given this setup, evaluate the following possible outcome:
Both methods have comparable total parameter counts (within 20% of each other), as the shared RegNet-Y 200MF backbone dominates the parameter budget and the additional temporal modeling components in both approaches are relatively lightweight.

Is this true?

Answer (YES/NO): NO